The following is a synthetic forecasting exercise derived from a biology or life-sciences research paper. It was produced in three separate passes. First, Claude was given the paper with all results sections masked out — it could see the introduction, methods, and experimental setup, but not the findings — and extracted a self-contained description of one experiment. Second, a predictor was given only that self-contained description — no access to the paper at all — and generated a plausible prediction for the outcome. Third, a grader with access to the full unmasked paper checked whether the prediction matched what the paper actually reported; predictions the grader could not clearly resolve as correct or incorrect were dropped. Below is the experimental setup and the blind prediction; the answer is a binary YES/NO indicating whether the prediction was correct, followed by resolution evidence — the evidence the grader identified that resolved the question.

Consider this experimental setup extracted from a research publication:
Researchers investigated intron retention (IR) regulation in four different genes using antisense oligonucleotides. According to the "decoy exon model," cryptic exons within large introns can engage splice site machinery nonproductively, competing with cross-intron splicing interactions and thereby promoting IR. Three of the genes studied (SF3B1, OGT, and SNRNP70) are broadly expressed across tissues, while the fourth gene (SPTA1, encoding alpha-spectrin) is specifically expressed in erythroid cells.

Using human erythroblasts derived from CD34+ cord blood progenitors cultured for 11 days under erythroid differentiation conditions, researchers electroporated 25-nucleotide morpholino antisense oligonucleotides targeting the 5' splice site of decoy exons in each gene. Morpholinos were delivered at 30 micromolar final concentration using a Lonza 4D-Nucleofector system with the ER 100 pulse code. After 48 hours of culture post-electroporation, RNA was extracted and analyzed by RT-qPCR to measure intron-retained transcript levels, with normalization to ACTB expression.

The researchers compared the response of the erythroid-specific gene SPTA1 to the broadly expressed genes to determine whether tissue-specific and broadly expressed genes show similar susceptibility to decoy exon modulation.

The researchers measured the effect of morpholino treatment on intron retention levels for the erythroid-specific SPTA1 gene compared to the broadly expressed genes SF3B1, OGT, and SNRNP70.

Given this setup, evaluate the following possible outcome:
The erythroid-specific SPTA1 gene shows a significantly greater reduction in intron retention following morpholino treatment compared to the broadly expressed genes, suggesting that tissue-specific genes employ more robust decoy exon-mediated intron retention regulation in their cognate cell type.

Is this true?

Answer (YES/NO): NO